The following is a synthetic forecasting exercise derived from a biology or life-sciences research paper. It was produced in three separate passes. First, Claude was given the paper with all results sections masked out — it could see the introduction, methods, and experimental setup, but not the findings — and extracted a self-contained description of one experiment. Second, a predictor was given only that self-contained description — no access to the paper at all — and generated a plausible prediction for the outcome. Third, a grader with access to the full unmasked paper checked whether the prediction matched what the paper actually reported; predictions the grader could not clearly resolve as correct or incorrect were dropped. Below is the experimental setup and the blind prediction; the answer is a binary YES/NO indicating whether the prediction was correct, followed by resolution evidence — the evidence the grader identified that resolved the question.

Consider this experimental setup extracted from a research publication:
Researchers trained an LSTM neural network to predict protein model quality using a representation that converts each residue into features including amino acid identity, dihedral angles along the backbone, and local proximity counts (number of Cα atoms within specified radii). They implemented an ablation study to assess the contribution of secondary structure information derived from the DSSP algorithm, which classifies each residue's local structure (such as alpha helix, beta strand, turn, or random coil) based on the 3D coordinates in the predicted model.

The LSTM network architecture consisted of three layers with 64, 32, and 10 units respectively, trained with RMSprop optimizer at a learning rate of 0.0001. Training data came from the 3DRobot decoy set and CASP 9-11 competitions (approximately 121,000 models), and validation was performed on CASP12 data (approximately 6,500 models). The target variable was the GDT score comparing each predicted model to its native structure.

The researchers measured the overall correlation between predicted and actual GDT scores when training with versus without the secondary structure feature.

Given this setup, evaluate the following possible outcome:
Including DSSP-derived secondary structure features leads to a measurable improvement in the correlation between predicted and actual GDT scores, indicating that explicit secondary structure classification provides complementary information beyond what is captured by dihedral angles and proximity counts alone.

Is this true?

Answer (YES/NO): YES